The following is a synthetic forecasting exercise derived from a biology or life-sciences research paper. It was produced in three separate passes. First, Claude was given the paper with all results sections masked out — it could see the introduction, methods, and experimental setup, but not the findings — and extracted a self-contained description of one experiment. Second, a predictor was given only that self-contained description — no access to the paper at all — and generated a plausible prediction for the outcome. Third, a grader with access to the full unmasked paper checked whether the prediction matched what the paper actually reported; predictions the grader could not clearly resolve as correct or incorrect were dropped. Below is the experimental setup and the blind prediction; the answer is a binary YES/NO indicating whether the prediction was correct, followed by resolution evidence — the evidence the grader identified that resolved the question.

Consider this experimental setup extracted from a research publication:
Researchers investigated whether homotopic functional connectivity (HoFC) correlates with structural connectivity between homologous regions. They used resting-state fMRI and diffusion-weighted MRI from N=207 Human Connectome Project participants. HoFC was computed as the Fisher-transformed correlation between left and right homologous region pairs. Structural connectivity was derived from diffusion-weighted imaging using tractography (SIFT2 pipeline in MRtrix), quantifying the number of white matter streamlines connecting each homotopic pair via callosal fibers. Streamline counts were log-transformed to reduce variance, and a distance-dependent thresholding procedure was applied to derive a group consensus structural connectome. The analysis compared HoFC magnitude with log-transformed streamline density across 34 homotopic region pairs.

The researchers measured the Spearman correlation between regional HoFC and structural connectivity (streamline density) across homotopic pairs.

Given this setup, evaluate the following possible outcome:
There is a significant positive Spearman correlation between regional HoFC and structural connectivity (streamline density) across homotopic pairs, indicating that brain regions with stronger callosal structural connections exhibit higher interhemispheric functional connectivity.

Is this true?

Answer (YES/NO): NO